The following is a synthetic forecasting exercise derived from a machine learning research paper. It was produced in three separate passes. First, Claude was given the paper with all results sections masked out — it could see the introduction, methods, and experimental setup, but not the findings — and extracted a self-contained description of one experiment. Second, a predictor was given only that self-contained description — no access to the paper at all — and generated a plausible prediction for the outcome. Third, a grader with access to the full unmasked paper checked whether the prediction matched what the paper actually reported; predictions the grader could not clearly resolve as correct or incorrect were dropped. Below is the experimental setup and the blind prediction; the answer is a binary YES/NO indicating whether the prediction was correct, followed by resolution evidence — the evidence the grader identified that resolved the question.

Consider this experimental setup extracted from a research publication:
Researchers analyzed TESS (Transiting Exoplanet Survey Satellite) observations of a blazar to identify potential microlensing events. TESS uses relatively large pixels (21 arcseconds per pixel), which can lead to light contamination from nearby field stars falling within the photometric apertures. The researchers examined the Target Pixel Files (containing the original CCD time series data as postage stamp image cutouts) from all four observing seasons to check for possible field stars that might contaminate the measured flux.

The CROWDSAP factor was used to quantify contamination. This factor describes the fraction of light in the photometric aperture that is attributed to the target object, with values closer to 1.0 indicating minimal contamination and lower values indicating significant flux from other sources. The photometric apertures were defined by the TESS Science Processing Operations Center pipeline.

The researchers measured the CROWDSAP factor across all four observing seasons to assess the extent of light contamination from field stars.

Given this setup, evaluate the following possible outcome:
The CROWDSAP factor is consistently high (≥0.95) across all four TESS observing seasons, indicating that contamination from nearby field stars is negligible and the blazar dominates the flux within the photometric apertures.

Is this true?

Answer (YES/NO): YES